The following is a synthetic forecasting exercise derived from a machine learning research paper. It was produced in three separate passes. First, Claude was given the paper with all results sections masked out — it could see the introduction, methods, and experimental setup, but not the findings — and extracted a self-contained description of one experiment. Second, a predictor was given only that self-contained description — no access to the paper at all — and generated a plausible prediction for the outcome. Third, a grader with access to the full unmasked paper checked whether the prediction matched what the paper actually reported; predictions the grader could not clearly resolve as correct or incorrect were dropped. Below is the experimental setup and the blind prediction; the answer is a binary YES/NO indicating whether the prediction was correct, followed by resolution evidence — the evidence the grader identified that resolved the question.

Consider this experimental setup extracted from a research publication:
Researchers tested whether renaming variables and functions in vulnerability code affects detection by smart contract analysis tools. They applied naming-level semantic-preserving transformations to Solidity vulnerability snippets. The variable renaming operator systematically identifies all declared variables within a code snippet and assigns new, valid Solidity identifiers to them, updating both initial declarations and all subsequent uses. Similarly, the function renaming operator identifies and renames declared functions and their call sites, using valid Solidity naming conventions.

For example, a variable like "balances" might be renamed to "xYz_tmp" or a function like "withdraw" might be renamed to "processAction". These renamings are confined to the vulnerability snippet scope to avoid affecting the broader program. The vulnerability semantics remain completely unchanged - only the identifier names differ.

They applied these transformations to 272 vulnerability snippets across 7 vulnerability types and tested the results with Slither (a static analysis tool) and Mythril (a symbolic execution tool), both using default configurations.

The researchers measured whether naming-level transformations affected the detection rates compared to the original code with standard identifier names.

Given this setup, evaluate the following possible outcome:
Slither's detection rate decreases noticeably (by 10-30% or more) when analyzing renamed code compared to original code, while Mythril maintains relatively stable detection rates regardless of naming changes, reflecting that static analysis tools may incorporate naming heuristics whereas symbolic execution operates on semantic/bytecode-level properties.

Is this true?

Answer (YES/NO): NO